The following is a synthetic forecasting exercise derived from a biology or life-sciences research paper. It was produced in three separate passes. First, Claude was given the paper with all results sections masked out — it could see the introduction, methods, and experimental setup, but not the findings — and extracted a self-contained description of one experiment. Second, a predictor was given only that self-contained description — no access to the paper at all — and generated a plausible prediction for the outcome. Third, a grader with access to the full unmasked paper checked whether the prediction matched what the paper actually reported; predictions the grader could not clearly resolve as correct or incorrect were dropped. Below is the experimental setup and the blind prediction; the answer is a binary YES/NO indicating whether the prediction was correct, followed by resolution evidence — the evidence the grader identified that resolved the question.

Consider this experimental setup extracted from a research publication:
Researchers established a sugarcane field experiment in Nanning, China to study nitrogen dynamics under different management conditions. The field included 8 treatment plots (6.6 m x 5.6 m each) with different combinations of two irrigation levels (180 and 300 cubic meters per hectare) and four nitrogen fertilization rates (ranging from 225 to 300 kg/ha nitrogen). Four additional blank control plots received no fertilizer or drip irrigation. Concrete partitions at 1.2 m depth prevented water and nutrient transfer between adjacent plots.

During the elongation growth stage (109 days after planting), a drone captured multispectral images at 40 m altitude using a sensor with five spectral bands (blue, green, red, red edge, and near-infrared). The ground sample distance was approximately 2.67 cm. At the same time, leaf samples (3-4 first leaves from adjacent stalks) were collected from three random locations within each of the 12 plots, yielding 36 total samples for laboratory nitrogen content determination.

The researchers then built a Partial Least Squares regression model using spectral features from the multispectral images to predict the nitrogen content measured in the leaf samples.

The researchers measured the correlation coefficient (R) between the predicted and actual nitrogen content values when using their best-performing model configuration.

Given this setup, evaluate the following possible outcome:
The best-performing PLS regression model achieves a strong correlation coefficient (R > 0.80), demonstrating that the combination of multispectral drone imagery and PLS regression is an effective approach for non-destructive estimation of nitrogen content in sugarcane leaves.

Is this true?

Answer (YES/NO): NO